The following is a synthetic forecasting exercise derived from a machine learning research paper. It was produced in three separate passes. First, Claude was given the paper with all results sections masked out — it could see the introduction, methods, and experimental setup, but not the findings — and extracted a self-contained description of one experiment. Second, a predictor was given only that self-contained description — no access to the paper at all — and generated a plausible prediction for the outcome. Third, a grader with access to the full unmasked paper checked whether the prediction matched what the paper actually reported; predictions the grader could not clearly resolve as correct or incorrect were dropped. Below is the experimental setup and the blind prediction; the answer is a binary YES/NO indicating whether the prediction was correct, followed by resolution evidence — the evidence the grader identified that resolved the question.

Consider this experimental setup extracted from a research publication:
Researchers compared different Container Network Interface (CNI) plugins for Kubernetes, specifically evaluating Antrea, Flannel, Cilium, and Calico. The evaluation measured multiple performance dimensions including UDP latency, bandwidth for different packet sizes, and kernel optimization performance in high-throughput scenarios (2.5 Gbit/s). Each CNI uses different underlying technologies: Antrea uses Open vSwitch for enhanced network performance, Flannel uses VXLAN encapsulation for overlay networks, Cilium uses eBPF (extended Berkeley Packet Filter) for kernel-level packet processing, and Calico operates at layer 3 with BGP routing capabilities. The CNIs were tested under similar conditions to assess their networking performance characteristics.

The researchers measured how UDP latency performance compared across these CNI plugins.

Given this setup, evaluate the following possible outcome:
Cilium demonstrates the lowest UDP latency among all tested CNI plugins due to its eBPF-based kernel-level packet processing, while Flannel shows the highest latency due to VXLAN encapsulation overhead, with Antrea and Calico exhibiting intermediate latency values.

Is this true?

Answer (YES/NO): NO